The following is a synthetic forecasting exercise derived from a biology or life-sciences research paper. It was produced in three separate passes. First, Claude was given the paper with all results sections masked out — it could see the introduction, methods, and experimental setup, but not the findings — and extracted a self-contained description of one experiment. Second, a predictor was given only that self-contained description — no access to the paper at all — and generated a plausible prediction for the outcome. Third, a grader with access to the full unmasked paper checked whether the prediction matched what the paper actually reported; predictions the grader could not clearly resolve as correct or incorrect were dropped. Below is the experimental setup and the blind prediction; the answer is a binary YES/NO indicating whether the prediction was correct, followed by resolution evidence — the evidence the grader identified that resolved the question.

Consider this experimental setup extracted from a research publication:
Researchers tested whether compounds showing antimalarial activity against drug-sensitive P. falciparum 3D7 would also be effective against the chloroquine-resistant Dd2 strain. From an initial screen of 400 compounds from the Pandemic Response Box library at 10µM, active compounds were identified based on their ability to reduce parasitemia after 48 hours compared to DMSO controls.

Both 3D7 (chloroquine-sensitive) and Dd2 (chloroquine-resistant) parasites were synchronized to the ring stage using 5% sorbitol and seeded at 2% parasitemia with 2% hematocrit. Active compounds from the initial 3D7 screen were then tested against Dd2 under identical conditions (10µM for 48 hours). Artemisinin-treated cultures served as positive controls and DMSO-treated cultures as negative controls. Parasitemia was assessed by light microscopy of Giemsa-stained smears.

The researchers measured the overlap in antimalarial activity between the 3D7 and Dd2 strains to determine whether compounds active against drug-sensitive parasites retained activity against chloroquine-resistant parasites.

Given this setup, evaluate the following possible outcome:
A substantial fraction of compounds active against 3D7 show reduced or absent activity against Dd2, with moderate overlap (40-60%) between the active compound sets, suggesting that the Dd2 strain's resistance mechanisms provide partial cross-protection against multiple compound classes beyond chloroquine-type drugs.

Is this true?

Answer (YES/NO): NO